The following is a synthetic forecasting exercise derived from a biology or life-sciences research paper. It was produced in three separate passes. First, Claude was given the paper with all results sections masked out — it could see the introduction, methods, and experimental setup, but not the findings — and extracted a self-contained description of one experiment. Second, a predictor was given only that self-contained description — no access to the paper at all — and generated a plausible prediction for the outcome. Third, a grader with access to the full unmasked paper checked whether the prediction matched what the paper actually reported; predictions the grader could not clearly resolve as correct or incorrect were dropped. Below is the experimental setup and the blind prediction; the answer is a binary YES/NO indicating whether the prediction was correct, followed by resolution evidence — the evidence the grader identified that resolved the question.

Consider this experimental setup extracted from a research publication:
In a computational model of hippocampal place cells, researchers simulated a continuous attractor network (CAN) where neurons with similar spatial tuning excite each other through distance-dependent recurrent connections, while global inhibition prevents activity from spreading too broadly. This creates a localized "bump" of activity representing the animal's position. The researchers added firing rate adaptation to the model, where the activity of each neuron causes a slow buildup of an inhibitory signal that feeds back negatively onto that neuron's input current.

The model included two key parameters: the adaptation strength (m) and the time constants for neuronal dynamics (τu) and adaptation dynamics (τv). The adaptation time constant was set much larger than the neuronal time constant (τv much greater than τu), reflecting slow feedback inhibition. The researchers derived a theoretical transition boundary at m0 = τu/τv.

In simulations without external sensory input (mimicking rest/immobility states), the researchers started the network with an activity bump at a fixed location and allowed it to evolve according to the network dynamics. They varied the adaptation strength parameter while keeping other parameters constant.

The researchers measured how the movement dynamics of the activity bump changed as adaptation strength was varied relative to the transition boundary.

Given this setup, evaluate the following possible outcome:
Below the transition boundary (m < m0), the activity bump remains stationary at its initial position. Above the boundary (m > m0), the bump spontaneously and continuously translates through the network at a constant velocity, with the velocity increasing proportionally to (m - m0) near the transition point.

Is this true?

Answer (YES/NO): YES